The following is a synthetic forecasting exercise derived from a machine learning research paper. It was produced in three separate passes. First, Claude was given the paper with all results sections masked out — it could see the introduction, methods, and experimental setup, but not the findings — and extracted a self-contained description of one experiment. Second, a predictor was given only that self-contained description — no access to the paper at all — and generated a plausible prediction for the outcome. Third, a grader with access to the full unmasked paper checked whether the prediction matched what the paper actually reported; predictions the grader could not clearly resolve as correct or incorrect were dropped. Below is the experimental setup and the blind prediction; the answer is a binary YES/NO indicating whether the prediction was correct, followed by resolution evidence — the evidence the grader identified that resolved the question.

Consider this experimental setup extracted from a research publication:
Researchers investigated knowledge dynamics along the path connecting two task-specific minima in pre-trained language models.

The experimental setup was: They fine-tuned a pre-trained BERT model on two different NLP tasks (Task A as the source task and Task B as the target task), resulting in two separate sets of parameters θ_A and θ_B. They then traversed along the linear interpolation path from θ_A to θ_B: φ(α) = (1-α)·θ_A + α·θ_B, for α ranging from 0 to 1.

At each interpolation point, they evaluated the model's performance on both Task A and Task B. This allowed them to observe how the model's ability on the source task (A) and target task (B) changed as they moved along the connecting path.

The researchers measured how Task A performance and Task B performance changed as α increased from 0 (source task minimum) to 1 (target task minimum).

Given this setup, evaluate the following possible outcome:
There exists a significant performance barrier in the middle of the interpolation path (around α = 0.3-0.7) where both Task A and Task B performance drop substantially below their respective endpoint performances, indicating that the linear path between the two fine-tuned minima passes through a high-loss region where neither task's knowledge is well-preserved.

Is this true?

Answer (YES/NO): NO